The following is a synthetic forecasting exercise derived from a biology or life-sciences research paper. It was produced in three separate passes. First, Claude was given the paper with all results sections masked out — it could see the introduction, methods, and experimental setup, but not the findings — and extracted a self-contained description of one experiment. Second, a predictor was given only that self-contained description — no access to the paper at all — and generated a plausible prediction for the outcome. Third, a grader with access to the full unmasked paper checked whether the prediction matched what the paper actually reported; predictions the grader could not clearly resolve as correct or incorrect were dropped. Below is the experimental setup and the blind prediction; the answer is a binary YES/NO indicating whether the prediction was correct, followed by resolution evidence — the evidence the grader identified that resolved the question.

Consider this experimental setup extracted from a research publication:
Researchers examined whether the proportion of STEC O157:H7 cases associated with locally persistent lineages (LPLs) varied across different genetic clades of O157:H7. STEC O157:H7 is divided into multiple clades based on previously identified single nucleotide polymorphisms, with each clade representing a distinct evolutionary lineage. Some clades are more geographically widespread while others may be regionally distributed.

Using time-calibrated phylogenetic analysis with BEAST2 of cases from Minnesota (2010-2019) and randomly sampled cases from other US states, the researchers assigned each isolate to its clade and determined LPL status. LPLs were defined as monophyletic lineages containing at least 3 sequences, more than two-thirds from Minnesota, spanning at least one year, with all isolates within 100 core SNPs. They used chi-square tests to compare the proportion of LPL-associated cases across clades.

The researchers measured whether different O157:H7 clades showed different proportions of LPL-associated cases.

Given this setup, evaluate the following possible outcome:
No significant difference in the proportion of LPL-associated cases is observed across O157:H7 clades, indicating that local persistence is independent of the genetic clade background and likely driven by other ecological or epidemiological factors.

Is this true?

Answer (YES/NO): NO